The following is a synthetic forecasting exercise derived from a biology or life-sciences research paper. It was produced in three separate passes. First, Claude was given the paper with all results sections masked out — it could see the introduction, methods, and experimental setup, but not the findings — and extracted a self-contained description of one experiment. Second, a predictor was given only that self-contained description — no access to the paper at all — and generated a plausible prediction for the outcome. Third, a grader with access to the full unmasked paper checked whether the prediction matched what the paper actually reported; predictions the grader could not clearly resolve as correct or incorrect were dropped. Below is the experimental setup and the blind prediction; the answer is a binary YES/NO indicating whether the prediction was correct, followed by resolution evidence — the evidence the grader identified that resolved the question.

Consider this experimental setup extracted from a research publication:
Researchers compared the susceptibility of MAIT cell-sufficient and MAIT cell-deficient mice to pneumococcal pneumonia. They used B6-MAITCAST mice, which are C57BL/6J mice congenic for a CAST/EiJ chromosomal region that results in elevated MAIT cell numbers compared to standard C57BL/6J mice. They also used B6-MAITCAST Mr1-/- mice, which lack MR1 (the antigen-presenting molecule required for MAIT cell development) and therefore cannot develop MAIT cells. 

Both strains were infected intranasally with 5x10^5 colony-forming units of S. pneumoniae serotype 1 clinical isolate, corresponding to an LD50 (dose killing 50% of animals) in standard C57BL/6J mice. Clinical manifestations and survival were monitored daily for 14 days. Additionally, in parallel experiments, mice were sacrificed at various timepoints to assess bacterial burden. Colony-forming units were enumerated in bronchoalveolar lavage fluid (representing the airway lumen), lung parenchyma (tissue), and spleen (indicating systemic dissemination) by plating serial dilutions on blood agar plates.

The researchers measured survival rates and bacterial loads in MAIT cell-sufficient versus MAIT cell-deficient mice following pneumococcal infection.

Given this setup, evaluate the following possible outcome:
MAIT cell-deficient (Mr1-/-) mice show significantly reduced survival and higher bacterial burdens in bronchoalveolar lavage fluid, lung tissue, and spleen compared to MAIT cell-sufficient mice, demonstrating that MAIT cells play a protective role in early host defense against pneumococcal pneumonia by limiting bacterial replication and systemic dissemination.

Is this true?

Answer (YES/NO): YES